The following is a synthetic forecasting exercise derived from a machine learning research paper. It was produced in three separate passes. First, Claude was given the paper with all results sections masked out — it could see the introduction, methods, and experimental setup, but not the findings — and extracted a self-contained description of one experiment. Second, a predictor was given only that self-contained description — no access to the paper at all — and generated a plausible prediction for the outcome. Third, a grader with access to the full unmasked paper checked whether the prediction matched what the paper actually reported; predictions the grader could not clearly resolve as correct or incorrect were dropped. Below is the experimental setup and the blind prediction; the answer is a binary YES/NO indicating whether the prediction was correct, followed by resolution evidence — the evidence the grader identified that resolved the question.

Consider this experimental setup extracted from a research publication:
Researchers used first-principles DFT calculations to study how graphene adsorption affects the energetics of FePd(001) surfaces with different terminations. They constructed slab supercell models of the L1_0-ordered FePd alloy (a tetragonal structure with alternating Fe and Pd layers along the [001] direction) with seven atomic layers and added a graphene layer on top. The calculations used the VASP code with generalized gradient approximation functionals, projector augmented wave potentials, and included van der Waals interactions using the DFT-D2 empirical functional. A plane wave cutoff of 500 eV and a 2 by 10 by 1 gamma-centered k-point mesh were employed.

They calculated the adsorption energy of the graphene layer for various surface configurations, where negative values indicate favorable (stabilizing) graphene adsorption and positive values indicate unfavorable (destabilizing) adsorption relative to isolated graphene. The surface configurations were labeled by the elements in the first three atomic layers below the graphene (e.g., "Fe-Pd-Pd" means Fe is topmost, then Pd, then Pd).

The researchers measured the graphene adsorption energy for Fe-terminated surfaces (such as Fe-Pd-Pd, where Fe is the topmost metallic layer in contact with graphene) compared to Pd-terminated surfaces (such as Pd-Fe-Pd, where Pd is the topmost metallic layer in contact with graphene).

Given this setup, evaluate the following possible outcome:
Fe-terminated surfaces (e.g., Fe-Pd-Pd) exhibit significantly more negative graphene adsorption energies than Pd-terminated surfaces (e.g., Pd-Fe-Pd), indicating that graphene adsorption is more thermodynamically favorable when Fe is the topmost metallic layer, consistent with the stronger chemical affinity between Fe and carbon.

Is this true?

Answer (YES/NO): YES